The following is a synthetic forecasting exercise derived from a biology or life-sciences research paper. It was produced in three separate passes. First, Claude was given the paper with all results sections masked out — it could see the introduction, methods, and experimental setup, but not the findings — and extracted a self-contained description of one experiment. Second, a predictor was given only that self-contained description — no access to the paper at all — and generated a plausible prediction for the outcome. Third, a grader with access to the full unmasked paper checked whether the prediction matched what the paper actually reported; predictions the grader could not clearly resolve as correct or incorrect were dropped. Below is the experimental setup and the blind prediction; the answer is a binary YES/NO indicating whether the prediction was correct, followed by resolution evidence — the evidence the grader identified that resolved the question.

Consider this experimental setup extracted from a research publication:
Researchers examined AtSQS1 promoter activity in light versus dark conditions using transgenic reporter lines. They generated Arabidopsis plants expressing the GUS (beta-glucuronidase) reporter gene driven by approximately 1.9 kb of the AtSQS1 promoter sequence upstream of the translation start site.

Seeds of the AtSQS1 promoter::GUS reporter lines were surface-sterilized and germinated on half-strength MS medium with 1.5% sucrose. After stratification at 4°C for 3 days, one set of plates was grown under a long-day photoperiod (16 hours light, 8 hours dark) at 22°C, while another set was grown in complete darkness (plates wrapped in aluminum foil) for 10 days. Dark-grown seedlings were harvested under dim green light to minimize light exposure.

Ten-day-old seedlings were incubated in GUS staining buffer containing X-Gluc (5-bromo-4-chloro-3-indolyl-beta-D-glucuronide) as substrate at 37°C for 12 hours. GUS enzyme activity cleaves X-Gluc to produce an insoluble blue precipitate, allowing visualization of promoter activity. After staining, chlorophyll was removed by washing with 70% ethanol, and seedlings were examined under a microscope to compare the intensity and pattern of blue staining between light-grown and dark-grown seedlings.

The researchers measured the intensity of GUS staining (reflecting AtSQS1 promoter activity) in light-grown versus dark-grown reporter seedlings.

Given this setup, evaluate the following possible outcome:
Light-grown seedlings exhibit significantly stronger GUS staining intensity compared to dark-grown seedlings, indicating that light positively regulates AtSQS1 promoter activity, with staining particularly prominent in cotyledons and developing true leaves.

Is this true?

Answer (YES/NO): NO